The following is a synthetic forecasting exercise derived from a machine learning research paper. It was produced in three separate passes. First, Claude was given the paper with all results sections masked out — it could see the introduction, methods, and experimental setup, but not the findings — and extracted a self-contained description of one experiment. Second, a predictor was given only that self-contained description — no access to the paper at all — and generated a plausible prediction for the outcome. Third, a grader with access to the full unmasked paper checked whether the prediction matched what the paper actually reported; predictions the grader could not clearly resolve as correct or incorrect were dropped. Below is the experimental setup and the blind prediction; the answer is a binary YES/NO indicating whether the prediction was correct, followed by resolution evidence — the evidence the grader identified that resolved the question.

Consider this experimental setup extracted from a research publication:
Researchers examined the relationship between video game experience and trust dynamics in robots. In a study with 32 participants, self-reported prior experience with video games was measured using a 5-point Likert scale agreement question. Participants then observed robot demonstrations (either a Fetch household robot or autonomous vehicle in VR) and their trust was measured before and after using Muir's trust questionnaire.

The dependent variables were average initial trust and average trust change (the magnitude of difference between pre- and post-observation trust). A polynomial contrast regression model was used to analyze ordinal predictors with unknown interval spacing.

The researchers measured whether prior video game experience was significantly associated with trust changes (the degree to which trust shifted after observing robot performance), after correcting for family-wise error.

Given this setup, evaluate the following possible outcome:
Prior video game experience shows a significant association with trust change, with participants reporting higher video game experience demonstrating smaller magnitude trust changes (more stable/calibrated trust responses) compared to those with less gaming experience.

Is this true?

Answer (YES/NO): NO